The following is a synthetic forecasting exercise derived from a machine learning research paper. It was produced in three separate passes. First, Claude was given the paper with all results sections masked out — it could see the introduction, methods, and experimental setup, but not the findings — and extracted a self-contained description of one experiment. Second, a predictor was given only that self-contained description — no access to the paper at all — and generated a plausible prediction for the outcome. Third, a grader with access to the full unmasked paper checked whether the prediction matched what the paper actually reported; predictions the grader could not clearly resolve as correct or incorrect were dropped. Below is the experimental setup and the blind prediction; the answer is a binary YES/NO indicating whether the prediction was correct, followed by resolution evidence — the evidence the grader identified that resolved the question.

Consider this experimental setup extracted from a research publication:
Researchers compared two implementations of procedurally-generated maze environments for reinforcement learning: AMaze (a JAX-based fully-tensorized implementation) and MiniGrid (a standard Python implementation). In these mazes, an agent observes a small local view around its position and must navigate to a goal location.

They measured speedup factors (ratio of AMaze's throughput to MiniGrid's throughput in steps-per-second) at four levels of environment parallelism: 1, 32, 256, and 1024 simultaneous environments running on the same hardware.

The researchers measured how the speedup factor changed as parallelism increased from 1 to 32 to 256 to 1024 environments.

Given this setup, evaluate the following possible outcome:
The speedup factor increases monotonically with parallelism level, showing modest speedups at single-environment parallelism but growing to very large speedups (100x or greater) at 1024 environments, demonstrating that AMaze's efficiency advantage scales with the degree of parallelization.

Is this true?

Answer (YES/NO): YES